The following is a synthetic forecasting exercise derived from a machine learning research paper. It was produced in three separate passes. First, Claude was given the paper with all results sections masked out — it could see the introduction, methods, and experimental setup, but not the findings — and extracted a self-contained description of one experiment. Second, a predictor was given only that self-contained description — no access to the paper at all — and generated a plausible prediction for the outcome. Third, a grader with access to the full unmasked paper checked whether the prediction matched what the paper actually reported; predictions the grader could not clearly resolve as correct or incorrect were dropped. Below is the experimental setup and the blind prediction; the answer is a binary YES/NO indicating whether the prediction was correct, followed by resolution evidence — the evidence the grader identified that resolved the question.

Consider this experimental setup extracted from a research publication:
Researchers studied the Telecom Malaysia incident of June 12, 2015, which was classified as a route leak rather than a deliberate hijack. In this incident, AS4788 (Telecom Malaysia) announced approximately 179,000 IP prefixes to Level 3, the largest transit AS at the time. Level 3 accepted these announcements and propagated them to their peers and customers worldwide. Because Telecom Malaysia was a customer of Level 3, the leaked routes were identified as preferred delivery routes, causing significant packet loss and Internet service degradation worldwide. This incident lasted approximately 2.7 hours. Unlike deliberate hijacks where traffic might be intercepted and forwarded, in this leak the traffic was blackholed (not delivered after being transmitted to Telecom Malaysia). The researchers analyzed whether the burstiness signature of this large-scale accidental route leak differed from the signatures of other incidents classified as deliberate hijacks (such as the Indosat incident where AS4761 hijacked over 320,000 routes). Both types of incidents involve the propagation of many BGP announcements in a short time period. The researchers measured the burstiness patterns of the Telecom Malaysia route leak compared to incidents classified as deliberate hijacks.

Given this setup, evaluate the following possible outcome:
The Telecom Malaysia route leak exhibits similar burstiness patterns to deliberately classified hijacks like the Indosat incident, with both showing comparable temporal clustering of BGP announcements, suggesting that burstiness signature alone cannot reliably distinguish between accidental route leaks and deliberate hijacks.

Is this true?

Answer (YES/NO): YES